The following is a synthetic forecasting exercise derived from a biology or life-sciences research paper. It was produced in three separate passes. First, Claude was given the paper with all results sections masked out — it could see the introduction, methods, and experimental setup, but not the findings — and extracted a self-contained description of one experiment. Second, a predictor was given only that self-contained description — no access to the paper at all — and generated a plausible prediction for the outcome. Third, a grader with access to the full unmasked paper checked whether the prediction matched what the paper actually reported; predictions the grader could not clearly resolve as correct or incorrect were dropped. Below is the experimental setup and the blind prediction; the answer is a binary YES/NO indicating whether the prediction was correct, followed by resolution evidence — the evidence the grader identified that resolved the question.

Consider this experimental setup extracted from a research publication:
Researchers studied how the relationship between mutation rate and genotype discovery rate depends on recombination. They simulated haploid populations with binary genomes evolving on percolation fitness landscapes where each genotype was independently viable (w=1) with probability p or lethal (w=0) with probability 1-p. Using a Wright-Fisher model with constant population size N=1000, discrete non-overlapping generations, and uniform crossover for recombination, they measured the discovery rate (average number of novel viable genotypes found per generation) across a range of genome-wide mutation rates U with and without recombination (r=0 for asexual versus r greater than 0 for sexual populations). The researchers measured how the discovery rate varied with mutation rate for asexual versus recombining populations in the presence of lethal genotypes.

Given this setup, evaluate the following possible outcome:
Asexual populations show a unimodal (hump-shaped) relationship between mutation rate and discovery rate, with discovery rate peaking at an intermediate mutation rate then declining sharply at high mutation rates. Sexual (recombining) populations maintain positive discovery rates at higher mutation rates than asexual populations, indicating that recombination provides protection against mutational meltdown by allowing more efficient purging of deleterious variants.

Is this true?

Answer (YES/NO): NO